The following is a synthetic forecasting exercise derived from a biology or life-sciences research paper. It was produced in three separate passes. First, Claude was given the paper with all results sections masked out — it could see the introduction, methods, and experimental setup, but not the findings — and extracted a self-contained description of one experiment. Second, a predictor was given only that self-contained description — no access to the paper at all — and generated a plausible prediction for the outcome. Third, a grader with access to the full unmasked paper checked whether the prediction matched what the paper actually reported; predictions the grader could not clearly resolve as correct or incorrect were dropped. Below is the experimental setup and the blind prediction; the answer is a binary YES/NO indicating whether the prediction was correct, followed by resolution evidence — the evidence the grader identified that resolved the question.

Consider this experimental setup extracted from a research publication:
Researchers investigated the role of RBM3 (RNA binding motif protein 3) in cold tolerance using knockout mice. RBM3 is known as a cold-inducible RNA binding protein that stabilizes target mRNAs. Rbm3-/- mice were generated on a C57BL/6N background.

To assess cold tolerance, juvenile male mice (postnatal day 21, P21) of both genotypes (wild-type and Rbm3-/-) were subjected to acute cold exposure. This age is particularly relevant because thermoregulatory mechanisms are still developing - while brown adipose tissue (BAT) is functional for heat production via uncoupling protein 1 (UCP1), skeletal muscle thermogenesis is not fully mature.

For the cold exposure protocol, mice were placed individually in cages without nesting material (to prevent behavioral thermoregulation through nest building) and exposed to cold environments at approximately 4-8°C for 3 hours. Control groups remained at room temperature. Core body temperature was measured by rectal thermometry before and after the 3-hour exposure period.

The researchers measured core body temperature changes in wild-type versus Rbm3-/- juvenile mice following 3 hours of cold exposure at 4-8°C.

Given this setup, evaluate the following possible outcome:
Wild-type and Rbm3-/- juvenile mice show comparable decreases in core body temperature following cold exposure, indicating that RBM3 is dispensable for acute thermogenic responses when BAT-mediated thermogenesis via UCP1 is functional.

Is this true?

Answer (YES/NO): NO